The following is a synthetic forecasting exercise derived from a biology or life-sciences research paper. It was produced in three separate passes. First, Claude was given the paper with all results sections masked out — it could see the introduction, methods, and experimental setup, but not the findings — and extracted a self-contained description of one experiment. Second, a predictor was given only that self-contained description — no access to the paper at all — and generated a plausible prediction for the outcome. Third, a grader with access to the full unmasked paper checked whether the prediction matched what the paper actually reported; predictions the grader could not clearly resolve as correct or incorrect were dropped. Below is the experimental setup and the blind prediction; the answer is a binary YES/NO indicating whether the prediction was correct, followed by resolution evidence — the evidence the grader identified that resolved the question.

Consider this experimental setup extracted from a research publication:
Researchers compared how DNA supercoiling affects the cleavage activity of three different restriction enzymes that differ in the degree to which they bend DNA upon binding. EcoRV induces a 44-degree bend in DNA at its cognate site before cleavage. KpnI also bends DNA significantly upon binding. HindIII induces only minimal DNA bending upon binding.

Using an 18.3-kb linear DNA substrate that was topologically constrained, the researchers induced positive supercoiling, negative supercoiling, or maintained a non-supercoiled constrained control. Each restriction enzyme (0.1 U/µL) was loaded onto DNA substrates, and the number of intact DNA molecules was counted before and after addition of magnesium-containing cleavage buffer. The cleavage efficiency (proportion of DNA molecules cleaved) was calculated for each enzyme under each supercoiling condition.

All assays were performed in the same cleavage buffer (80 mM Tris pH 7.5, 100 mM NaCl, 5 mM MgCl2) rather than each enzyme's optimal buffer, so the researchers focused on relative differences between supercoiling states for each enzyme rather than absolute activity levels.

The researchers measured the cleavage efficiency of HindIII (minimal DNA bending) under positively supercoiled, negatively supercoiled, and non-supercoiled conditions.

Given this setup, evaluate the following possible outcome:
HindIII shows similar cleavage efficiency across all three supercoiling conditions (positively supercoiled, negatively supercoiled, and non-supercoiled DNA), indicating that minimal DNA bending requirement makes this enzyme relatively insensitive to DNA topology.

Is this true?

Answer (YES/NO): NO